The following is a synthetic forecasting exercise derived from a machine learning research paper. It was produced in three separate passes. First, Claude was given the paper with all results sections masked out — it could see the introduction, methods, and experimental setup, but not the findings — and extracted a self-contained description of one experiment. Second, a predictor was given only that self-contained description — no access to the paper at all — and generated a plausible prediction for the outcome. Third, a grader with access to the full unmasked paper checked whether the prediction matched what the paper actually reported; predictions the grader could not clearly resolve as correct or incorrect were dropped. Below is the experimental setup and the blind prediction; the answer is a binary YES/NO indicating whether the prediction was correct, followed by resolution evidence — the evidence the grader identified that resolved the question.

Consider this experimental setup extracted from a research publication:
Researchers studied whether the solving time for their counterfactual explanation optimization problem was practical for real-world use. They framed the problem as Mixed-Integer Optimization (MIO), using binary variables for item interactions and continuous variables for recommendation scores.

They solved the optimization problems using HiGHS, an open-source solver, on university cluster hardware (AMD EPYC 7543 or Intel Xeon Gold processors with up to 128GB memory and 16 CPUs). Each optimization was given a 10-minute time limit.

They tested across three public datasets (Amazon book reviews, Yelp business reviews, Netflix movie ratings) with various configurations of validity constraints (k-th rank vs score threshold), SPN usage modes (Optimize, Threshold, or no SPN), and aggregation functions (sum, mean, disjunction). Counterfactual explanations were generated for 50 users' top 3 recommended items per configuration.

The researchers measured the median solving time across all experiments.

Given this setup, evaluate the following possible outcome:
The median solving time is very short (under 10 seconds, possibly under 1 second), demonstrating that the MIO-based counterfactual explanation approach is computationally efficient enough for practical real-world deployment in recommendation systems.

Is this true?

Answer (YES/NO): NO